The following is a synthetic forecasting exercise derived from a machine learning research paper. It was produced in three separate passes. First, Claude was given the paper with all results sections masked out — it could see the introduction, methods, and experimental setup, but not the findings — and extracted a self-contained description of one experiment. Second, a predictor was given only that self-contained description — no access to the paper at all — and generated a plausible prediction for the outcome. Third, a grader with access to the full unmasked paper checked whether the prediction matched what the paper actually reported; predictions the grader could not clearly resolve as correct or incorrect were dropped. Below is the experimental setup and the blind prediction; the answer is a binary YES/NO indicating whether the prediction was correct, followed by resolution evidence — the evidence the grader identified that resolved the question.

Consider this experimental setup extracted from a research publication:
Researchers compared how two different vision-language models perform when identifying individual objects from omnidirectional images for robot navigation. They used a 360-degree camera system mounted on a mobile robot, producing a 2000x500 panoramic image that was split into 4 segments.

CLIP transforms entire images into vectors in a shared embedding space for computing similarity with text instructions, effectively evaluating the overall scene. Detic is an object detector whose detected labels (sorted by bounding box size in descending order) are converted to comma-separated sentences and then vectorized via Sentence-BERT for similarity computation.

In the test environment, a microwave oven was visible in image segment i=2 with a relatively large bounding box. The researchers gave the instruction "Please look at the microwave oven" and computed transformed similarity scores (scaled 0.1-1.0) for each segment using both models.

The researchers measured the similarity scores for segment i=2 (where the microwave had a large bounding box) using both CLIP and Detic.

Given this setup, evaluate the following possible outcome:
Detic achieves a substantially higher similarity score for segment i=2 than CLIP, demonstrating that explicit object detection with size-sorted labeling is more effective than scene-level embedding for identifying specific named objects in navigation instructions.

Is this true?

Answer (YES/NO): YES